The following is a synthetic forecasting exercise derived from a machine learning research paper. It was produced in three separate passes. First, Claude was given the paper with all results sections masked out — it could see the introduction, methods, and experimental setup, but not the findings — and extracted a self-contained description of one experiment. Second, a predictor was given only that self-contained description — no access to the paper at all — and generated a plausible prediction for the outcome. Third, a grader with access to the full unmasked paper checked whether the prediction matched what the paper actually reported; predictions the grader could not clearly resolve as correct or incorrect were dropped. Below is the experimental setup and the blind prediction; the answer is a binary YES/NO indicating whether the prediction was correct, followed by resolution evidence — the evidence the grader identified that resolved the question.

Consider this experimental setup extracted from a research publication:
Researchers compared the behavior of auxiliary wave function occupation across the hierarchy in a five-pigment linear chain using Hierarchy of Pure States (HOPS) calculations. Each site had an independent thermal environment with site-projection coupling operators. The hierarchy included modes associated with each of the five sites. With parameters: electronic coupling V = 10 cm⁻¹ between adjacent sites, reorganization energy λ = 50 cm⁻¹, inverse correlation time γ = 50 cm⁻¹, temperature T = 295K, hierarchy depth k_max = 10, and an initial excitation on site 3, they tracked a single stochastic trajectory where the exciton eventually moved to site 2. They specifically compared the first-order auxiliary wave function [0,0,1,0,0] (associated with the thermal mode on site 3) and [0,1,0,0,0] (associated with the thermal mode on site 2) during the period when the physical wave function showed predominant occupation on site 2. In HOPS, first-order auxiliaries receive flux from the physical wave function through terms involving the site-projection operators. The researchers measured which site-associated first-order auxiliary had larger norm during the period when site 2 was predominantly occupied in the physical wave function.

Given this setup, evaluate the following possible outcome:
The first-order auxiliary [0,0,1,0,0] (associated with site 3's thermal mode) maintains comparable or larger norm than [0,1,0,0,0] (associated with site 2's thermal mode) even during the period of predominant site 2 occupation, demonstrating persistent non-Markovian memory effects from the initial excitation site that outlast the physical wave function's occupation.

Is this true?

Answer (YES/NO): NO